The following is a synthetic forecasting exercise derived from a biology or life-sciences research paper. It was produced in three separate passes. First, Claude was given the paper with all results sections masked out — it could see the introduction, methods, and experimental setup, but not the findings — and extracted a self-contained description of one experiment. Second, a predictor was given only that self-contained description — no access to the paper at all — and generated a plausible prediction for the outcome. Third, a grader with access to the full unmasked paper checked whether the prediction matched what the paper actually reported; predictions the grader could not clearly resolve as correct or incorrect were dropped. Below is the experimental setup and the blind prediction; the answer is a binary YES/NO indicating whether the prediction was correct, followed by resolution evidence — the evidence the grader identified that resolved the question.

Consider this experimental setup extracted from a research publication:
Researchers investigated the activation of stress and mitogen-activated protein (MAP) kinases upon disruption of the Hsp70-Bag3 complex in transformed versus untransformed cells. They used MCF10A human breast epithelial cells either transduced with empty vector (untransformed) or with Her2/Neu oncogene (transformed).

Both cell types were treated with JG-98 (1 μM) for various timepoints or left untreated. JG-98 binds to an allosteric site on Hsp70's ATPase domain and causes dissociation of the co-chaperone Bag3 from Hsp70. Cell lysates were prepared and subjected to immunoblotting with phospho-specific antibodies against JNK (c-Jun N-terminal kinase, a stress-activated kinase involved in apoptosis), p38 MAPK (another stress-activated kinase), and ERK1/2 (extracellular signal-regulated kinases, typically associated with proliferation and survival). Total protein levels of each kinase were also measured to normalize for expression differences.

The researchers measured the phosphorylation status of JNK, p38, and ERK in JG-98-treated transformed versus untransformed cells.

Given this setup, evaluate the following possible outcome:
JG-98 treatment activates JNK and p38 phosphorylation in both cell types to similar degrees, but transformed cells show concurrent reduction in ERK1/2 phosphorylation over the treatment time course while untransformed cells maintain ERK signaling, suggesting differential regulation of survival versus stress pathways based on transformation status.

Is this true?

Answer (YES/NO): NO